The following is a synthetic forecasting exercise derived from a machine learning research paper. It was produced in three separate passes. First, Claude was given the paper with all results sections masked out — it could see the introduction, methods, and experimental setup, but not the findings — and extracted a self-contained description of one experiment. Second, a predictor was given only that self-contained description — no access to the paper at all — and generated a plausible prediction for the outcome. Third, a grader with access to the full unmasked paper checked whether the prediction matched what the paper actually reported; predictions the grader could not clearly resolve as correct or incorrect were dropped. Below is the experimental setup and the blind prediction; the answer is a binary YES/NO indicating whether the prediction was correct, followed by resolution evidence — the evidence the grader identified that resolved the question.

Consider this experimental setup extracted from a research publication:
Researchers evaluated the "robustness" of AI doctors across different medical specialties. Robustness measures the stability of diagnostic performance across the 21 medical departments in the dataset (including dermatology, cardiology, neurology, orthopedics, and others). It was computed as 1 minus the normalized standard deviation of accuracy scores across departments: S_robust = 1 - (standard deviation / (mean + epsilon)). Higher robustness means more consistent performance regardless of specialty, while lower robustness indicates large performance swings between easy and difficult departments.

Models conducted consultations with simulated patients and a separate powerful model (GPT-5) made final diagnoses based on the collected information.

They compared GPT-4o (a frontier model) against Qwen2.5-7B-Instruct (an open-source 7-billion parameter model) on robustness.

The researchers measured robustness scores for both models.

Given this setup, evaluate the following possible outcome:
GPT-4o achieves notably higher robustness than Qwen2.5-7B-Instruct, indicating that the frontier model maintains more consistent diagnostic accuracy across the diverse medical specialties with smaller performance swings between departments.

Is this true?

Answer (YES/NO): YES